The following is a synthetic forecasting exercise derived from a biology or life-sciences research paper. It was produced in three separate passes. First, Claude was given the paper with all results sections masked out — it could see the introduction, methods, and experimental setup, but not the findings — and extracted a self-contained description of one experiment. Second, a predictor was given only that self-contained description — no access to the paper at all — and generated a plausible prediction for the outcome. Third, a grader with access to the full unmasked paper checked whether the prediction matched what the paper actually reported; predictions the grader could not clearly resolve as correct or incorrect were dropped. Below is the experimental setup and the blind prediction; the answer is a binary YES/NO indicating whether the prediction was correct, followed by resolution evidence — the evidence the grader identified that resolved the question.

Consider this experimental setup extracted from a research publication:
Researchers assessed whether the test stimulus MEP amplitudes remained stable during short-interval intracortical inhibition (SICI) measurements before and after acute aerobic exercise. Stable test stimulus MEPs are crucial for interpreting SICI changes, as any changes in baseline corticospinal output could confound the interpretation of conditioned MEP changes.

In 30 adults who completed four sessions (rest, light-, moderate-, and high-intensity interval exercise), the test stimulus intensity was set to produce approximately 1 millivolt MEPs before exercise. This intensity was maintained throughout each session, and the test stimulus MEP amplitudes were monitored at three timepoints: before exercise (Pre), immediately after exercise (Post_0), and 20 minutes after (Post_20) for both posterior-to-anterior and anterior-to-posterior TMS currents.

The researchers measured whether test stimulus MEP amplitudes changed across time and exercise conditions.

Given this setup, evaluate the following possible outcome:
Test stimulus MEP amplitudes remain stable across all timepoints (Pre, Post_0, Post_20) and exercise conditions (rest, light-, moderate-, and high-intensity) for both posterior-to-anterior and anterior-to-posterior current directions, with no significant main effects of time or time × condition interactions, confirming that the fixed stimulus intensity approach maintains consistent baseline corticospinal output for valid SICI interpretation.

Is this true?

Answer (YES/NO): YES